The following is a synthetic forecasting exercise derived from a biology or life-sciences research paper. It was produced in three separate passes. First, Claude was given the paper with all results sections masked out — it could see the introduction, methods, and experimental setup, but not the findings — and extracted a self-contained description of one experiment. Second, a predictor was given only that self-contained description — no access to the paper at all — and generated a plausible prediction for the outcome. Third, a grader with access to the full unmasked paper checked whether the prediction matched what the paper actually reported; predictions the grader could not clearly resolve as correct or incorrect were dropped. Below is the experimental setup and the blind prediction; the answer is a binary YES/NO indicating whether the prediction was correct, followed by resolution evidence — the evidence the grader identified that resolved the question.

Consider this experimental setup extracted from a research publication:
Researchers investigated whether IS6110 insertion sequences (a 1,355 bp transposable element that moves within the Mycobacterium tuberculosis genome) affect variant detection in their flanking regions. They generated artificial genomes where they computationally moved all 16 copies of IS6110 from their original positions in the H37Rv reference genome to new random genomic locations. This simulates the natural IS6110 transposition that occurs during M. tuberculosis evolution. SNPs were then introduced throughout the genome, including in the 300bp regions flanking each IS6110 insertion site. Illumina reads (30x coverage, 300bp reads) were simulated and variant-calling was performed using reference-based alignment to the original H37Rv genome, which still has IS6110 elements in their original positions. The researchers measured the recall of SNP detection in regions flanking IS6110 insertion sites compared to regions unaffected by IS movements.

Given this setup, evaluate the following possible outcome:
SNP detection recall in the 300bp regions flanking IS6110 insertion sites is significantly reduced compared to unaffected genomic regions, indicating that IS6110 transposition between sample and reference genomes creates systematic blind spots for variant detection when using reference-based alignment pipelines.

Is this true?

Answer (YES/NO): YES